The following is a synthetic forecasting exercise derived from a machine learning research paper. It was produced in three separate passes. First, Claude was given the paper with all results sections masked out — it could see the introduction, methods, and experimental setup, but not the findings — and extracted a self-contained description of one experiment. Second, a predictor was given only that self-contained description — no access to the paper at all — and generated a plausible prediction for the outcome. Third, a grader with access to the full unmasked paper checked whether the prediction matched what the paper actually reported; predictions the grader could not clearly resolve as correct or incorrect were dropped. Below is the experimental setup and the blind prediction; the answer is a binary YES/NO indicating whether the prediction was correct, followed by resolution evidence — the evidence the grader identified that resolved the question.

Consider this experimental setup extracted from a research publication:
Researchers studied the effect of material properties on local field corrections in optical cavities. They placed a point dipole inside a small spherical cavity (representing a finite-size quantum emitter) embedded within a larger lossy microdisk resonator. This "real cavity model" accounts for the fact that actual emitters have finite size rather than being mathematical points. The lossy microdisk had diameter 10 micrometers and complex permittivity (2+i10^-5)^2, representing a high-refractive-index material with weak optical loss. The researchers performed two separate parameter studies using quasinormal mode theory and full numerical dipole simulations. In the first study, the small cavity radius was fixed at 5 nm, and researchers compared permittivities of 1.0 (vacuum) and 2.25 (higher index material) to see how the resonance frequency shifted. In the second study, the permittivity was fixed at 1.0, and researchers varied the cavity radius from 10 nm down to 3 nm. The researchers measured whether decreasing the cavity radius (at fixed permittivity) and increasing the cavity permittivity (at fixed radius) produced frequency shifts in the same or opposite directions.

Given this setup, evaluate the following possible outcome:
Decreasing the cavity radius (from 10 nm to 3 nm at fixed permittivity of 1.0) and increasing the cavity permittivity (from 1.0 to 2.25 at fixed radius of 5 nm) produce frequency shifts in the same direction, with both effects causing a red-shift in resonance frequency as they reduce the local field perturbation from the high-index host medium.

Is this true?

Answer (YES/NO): YES